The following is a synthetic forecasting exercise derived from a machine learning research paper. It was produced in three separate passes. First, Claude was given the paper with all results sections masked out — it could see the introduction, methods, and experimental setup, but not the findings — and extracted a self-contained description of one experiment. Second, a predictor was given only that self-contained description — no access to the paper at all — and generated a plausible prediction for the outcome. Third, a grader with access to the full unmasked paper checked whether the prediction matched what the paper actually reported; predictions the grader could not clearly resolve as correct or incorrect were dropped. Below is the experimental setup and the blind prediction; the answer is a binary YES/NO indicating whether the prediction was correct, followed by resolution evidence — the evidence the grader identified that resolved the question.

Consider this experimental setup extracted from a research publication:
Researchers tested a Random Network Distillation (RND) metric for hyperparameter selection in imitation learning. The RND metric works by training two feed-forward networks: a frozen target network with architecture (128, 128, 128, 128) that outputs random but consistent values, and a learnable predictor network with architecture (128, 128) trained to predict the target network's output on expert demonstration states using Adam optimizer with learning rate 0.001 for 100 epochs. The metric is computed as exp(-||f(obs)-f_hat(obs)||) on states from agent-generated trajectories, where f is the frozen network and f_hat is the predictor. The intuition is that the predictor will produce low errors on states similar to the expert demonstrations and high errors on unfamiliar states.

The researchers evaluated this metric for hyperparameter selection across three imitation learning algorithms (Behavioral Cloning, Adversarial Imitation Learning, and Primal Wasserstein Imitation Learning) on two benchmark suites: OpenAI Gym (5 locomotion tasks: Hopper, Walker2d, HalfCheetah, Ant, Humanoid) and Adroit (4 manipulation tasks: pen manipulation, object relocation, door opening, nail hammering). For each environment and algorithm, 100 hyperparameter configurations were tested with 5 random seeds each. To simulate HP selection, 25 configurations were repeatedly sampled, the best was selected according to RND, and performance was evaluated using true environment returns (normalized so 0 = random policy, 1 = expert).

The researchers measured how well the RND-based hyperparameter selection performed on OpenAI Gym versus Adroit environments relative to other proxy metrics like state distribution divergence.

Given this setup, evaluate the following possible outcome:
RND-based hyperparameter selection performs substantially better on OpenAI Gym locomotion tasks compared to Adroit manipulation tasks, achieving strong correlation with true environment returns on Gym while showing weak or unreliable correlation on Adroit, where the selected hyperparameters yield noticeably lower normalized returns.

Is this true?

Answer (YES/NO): YES